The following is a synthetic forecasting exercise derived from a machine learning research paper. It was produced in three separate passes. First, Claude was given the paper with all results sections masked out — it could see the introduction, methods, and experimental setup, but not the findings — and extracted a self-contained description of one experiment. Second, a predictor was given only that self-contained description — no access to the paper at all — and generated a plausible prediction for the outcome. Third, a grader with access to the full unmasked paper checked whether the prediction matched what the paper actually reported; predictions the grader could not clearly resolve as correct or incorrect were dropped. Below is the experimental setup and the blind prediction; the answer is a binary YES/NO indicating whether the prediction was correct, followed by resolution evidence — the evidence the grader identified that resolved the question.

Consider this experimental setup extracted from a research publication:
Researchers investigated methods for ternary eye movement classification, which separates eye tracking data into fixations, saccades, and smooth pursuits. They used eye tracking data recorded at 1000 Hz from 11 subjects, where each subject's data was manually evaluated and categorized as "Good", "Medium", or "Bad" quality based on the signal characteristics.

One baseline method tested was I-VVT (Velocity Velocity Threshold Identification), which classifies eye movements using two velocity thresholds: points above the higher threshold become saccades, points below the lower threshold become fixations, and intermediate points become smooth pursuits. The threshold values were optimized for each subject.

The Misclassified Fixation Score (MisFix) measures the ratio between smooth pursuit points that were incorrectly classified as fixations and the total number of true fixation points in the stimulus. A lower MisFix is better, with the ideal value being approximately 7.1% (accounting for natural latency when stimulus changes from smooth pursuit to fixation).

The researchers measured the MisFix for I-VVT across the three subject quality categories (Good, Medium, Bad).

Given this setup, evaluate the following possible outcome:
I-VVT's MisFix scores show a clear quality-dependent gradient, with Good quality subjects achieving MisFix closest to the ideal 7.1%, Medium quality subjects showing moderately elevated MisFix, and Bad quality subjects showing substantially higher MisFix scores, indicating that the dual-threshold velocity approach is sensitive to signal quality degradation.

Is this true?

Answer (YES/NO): NO